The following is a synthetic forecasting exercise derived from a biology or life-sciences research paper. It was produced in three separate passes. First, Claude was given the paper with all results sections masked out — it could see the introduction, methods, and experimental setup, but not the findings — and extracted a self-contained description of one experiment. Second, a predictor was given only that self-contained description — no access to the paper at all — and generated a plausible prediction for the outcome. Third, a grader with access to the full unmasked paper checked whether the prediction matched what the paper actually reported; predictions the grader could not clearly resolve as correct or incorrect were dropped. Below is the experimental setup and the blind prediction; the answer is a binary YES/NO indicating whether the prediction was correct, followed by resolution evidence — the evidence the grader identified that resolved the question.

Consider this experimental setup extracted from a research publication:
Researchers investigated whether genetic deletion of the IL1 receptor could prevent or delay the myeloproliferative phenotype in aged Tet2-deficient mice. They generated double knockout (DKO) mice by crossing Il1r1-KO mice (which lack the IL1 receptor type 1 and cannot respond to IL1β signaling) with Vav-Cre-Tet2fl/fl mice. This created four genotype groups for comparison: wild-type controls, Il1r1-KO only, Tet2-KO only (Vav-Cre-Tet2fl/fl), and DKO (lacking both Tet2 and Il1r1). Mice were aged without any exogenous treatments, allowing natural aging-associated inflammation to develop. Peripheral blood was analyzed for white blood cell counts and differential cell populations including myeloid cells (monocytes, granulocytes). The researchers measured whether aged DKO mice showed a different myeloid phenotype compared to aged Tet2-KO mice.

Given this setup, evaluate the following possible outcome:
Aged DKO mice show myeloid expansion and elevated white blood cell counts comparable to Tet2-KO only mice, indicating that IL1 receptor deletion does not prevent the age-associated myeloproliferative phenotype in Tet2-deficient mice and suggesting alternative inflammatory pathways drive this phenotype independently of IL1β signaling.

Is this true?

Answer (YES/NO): NO